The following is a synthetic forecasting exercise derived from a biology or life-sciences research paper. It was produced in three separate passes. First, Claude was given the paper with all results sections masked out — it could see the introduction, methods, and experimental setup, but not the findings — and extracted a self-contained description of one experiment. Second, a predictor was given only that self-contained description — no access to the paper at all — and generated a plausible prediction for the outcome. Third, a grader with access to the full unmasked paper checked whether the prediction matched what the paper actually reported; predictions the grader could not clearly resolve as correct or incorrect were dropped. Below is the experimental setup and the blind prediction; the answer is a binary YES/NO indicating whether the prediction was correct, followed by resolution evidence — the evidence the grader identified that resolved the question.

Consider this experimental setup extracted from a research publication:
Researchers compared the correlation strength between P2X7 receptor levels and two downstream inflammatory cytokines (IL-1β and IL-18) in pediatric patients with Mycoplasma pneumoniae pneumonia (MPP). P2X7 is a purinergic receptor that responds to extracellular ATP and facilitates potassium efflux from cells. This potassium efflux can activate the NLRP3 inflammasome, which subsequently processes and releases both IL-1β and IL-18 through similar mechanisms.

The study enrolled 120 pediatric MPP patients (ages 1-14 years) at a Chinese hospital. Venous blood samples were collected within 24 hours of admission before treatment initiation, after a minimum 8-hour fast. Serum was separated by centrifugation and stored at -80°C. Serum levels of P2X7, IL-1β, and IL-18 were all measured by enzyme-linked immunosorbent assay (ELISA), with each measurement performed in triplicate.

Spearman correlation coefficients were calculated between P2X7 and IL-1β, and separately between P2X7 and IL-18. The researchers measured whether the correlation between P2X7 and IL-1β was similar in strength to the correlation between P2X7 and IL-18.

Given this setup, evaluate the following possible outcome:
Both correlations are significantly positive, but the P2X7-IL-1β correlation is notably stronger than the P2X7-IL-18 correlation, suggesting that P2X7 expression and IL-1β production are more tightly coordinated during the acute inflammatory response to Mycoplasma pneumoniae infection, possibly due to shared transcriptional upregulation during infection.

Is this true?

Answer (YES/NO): NO